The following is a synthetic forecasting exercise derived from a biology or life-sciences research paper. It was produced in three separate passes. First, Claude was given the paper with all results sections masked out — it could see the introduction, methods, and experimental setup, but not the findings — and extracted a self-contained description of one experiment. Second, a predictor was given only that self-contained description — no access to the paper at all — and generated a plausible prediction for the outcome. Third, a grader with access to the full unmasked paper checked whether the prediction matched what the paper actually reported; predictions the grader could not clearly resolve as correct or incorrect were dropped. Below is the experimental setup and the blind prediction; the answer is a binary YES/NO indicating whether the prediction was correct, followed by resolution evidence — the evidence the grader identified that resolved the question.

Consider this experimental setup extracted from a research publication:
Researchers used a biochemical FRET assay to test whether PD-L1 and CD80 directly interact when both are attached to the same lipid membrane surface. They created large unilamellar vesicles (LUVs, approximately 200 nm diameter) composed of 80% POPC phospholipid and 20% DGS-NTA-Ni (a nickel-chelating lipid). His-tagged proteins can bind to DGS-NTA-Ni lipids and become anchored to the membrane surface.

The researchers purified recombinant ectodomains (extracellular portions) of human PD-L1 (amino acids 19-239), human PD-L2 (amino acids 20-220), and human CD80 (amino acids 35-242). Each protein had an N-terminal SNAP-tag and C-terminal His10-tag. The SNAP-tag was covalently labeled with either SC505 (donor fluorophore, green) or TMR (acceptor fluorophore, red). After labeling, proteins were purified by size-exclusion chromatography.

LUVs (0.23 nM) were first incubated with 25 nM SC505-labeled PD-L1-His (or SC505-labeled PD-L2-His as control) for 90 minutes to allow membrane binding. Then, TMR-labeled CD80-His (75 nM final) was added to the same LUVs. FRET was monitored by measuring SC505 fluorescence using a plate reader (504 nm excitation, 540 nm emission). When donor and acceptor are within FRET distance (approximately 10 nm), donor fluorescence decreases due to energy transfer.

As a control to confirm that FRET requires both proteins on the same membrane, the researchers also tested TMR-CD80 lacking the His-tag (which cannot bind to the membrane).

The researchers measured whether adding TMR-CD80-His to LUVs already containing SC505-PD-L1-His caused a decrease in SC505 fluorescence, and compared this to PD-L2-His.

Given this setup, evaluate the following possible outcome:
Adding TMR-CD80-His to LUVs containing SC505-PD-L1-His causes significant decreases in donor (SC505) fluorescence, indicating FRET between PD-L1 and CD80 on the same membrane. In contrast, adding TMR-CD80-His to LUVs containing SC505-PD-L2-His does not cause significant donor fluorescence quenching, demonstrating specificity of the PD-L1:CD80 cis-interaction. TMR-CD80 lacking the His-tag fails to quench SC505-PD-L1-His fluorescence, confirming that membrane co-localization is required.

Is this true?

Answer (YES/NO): NO